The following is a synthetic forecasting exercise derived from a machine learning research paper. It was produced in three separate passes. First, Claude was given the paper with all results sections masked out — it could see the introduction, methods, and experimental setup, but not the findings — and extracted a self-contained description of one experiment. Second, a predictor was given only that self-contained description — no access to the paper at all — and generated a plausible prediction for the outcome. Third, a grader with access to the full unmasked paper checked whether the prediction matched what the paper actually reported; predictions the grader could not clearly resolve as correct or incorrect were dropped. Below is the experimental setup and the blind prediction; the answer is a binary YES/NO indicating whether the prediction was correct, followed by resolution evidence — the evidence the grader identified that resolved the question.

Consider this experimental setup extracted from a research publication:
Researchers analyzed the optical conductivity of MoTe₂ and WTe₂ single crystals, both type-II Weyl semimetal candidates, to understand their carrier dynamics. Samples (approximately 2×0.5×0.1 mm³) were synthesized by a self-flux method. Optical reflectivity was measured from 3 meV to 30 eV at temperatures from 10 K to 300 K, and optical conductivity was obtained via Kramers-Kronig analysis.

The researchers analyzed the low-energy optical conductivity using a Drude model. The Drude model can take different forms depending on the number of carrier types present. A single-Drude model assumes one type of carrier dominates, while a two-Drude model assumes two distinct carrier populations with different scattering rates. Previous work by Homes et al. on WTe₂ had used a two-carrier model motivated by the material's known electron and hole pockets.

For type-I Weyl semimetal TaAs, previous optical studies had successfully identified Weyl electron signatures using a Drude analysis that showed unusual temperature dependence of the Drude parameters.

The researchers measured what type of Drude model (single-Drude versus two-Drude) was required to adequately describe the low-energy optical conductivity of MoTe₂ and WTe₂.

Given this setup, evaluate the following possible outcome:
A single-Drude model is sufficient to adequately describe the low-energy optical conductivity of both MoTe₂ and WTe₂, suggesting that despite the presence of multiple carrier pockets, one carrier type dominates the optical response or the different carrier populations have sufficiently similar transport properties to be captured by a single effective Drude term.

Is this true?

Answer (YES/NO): NO